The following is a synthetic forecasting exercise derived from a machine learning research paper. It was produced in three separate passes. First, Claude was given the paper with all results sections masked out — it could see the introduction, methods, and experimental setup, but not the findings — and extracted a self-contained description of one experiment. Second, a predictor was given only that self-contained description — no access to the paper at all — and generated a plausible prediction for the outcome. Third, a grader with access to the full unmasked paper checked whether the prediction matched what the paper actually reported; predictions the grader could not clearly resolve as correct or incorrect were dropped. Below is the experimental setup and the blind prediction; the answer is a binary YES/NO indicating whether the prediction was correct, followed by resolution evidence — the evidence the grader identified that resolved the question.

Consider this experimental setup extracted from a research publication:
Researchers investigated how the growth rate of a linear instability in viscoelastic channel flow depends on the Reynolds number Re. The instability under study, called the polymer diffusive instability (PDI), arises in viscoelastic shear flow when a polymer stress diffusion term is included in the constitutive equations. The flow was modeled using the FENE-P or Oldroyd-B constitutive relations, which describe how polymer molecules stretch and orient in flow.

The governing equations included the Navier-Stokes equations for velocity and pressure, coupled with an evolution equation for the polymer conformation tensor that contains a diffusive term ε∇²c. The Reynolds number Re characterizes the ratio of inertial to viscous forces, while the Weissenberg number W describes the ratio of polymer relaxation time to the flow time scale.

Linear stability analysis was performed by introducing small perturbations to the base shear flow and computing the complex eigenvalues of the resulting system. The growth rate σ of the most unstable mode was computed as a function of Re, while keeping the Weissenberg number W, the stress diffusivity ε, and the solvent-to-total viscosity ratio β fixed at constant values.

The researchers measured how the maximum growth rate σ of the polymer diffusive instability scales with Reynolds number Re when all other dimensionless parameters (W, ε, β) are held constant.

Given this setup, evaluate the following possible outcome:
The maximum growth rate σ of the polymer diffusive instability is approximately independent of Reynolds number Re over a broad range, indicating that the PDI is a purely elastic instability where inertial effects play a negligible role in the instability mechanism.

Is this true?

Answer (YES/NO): NO